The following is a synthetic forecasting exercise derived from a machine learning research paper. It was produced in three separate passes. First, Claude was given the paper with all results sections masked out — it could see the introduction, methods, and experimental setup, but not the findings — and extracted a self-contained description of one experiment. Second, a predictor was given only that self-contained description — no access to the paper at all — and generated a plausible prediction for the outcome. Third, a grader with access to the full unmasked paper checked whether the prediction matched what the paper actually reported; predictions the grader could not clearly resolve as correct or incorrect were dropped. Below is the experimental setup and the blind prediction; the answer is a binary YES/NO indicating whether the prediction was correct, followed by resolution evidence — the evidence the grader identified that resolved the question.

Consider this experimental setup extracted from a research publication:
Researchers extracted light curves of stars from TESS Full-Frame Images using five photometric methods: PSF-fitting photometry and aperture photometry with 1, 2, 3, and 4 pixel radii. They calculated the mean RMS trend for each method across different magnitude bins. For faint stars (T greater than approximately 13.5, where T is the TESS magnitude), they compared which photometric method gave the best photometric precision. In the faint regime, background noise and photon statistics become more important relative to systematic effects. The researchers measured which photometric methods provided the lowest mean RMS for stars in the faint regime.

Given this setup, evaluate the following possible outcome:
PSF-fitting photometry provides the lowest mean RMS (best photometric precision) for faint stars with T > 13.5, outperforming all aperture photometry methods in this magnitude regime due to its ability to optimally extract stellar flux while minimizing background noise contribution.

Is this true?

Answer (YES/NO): NO